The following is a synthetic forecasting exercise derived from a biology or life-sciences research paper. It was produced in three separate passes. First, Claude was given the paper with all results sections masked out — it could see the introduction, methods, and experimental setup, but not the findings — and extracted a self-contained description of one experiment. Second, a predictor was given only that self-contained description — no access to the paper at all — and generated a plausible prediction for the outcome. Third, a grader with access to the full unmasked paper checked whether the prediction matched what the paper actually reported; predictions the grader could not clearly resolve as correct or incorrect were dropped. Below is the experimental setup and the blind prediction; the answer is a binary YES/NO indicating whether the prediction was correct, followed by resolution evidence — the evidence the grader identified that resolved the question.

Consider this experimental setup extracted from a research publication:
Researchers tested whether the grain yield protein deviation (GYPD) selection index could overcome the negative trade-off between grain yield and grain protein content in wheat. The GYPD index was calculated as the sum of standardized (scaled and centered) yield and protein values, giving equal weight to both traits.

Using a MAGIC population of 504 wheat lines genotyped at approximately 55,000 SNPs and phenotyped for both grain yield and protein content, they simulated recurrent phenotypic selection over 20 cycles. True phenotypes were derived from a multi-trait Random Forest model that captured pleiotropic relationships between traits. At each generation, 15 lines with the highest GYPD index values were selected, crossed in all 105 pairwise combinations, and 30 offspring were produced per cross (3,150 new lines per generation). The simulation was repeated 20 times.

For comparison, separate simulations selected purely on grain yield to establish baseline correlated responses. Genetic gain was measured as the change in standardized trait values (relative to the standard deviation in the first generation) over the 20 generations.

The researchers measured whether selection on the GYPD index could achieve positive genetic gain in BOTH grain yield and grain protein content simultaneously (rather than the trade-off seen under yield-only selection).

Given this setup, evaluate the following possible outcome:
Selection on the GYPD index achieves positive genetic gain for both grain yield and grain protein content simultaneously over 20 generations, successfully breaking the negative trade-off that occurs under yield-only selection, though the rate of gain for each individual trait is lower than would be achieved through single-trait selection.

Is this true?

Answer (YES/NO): YES